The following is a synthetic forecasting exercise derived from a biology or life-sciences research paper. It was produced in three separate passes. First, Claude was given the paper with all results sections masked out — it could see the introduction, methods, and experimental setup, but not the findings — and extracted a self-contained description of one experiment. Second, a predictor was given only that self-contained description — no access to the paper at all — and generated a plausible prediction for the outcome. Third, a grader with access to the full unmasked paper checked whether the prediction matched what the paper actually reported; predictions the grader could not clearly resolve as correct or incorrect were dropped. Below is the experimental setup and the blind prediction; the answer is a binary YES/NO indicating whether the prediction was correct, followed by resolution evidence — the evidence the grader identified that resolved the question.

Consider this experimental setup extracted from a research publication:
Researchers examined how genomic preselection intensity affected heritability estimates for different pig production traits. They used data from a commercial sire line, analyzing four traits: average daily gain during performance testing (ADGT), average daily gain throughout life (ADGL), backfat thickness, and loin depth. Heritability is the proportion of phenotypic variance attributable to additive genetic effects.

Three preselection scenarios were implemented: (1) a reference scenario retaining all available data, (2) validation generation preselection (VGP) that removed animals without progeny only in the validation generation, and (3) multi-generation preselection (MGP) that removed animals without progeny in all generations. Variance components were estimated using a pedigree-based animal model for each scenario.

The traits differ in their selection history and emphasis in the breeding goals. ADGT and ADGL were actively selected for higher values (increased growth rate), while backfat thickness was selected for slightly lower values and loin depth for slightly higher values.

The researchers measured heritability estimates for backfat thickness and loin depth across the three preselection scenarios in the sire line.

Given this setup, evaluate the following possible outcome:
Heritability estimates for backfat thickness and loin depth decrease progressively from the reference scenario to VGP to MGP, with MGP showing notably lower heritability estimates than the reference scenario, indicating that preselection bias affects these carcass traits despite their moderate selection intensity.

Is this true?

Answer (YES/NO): NO